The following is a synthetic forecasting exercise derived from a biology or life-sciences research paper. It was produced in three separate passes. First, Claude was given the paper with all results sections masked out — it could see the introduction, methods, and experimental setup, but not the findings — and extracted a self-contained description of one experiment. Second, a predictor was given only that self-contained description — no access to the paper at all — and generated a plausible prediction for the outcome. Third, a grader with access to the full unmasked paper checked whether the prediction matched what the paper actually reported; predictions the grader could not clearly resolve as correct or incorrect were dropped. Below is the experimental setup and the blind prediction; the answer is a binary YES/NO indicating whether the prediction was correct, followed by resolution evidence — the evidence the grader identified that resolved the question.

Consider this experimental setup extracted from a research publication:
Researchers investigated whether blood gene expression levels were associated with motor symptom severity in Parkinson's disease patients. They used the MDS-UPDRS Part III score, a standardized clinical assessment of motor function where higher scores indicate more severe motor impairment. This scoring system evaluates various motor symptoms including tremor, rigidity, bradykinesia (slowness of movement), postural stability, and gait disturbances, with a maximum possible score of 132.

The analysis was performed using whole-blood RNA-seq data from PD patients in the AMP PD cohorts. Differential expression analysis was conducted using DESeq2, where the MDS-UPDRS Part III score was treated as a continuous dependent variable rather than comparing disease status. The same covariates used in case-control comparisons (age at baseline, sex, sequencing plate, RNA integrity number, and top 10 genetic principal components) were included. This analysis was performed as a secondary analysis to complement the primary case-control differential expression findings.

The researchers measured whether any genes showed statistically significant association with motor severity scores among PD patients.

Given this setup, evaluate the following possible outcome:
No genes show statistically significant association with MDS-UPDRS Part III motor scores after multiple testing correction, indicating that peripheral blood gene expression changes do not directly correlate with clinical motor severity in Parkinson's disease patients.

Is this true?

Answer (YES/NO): NO